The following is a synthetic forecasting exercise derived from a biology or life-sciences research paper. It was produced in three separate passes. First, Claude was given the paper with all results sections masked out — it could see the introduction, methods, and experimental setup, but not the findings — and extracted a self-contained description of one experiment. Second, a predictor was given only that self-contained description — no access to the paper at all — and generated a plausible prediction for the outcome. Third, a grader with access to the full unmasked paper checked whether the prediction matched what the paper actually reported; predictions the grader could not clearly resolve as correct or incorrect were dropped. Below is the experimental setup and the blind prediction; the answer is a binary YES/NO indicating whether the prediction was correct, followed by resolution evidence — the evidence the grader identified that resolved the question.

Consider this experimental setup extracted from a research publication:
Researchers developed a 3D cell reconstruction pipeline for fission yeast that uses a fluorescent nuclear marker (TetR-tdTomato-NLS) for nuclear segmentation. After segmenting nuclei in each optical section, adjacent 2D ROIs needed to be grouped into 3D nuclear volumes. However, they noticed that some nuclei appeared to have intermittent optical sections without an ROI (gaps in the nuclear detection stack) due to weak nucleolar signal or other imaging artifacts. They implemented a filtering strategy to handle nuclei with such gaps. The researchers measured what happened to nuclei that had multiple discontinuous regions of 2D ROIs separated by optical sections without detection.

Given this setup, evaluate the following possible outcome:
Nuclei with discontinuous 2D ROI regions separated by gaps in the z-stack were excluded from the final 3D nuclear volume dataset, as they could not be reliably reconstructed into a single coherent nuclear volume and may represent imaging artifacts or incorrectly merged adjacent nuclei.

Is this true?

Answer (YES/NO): NO